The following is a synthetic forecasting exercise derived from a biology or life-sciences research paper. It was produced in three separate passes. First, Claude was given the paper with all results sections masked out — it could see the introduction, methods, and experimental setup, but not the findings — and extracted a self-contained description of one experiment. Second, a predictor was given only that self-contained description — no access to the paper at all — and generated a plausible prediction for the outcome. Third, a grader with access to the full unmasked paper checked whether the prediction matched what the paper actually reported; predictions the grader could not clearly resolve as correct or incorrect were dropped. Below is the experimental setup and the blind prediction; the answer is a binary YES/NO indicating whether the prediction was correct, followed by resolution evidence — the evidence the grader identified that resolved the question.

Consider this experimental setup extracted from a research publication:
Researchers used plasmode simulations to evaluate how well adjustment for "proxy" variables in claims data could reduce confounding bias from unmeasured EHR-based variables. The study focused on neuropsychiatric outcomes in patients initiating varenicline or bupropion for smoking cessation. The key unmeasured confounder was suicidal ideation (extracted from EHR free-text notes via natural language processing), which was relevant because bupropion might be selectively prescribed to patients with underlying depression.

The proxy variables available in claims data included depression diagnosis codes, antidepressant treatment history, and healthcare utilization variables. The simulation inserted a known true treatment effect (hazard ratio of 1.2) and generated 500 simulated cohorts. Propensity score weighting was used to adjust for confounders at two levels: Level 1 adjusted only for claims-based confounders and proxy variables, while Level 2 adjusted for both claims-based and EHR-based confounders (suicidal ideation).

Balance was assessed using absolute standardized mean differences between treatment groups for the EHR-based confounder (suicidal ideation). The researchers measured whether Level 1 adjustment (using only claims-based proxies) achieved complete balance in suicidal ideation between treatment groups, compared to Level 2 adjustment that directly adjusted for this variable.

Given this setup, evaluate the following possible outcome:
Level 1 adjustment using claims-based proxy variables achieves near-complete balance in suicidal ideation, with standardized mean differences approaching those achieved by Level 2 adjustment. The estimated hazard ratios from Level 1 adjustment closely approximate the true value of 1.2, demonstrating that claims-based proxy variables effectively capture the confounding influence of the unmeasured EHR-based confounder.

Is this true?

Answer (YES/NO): NO